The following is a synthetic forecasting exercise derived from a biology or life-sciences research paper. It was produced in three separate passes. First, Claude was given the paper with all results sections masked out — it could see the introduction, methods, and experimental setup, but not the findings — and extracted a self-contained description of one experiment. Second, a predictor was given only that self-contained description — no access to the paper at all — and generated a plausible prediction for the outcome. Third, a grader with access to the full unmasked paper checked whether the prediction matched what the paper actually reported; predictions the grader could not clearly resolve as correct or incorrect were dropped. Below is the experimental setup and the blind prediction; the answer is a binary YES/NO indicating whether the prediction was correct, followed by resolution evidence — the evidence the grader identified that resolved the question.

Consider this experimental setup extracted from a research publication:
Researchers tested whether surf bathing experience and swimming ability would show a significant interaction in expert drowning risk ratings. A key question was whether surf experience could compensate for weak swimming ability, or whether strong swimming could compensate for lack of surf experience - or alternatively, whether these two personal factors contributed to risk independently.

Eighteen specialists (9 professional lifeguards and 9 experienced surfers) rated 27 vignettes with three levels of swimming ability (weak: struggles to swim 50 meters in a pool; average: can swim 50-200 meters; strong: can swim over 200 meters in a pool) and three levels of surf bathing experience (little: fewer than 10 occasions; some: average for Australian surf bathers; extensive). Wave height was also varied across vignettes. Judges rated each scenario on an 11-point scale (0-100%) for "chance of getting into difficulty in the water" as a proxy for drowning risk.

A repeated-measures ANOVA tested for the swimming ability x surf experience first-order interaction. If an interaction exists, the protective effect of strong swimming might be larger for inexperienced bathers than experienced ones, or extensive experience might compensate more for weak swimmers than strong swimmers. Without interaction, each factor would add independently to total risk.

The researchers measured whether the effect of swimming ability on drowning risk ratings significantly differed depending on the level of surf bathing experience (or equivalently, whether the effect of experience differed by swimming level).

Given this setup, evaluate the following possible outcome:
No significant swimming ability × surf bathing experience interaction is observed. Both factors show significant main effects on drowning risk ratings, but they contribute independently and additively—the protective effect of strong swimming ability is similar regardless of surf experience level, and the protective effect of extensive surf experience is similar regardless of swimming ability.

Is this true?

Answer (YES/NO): YES